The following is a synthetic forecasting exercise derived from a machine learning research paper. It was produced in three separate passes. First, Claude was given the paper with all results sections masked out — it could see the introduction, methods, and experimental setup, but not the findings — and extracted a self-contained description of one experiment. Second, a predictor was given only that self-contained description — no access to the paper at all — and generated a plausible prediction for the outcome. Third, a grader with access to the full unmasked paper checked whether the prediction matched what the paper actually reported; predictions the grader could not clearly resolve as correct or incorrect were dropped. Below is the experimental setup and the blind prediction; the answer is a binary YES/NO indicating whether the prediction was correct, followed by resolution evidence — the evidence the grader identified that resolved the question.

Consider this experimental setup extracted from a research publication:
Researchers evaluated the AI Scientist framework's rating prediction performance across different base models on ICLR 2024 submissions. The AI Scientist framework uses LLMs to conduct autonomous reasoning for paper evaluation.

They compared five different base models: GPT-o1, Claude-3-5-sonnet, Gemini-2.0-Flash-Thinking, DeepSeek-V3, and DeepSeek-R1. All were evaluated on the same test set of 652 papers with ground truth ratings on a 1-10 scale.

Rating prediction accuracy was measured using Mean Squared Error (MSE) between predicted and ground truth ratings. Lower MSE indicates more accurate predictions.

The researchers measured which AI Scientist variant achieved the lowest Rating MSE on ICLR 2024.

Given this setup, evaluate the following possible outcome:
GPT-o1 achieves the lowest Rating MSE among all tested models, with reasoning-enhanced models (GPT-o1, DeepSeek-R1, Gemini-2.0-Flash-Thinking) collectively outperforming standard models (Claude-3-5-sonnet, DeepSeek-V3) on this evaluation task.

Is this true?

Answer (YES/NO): NO